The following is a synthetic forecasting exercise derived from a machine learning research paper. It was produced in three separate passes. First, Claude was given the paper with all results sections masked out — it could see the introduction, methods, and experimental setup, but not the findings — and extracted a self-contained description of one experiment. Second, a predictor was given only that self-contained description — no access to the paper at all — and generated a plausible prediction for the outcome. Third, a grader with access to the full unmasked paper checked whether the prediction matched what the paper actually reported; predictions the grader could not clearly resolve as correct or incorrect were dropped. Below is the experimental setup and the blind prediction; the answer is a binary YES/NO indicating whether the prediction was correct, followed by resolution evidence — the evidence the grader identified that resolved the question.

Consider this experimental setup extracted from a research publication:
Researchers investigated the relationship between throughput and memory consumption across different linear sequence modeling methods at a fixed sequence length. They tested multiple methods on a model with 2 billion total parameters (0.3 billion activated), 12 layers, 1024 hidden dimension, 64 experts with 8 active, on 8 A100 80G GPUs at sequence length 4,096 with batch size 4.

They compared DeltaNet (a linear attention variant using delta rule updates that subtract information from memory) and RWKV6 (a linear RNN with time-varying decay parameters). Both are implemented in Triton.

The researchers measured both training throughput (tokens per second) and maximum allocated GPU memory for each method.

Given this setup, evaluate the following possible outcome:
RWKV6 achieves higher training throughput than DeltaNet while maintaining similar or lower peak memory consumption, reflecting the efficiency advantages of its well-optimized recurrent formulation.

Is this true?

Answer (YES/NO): NO